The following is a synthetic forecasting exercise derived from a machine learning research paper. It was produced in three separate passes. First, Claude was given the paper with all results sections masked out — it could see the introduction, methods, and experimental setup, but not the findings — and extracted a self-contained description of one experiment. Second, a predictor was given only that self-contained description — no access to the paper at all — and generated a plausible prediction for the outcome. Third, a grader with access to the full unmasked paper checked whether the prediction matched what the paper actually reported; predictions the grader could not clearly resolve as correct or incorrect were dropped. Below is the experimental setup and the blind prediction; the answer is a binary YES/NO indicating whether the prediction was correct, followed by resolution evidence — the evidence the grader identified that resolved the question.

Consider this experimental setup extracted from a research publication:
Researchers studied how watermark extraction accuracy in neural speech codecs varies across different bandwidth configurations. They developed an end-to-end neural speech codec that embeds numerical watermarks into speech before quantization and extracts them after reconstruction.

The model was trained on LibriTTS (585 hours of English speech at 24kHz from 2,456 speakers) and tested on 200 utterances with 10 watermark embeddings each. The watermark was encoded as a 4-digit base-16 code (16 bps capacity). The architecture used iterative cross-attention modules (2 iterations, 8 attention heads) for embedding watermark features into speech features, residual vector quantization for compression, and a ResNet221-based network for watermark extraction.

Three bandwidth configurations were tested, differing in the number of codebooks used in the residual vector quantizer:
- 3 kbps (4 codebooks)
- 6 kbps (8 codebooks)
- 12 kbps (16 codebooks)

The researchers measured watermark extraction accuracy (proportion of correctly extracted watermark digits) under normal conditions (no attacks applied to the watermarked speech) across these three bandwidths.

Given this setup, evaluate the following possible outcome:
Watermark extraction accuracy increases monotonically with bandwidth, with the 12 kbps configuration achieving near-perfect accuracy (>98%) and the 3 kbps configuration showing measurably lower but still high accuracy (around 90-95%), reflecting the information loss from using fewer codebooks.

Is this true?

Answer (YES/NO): NO